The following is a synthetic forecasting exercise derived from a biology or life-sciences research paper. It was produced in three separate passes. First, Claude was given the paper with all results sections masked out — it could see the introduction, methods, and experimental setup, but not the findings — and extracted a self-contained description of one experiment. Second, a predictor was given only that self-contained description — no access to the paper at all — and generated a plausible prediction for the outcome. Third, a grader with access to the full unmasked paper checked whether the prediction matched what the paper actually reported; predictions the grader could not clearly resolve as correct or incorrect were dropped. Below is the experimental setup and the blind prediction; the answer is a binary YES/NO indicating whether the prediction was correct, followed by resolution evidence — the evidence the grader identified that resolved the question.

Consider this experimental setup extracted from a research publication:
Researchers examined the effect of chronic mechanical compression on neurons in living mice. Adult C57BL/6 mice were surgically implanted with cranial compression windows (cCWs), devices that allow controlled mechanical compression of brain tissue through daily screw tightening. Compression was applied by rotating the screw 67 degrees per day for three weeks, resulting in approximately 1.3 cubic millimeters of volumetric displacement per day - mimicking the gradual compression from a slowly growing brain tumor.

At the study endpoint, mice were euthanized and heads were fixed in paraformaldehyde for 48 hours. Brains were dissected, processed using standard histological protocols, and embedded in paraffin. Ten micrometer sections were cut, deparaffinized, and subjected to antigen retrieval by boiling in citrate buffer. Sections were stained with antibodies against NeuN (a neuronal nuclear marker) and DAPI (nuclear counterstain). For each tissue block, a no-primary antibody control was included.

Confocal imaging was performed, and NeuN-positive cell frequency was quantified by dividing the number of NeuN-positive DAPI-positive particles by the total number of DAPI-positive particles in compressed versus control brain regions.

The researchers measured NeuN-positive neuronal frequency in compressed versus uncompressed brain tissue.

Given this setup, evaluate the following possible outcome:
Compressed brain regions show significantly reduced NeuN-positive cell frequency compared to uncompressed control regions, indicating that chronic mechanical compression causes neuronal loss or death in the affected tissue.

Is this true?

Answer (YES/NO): YES